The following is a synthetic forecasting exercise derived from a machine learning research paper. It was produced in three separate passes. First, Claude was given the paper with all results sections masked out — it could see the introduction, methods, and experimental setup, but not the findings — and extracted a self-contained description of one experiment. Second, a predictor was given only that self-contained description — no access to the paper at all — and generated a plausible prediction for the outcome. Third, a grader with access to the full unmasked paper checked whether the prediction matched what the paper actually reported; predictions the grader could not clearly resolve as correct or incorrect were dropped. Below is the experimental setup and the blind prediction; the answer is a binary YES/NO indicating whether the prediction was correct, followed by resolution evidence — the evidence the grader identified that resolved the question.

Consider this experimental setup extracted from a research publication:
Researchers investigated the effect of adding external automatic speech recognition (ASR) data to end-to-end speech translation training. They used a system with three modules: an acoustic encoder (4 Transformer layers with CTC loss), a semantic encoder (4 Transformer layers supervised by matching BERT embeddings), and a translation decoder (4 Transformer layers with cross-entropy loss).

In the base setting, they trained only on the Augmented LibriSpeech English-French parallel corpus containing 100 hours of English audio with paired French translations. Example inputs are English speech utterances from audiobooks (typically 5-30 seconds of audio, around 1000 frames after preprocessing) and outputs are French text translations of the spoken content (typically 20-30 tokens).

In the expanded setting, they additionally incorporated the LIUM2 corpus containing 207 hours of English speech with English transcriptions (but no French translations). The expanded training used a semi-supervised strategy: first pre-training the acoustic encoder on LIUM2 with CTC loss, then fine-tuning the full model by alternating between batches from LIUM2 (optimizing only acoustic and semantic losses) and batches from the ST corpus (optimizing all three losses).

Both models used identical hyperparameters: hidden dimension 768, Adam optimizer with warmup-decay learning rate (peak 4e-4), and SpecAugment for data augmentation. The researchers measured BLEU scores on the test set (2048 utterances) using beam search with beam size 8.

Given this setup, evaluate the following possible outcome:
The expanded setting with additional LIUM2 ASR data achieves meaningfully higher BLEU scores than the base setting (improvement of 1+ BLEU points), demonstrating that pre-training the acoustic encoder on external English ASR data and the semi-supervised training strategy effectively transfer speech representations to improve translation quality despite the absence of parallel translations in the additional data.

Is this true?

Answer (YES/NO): NO